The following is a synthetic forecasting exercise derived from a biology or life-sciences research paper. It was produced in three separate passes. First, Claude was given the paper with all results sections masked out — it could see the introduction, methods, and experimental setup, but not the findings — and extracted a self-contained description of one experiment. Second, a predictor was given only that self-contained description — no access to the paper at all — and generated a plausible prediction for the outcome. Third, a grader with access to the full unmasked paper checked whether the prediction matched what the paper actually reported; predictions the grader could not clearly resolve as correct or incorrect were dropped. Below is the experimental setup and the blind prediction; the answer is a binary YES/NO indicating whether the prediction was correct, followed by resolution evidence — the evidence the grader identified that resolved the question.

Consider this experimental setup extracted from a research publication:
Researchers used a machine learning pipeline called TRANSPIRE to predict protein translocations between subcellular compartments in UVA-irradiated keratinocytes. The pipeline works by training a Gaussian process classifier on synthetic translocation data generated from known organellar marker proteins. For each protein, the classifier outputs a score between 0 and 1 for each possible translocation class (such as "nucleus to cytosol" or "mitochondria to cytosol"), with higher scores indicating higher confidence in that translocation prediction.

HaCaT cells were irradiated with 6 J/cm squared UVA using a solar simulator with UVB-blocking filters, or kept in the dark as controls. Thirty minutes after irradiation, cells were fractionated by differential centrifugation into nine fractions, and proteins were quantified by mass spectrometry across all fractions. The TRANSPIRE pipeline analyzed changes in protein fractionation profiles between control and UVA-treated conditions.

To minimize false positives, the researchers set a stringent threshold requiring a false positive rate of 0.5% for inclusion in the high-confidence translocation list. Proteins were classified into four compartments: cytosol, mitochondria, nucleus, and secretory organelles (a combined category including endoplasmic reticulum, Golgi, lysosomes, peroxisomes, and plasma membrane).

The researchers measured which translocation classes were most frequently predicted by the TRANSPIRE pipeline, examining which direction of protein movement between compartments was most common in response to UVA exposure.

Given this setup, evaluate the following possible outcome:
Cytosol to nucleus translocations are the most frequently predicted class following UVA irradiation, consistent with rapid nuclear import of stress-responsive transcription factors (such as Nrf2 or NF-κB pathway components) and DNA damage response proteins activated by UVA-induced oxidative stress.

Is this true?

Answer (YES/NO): NO